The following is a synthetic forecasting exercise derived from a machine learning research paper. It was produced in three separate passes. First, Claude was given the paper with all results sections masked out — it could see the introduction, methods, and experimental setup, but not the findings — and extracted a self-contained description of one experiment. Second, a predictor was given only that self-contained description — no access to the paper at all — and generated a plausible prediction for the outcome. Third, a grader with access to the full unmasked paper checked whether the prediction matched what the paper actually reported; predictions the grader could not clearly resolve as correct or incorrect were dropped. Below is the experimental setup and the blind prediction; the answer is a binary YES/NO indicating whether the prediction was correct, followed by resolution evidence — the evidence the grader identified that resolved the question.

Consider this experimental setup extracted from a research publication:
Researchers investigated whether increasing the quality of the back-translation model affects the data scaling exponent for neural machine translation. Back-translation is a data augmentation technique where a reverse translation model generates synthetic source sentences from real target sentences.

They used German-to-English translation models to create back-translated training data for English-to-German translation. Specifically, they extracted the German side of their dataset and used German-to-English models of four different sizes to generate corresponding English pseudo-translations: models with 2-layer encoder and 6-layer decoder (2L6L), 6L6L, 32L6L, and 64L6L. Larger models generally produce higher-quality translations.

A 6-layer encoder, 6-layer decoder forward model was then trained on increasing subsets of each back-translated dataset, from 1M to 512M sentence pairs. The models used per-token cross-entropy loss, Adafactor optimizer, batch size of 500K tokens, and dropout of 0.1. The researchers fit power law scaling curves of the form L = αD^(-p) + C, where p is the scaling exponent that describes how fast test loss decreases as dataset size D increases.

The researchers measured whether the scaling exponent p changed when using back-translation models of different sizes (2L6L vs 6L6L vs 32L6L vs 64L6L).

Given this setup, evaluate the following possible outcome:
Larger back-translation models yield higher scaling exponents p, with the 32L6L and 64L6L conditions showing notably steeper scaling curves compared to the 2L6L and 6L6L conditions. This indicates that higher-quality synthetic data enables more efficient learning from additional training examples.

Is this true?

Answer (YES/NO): NO